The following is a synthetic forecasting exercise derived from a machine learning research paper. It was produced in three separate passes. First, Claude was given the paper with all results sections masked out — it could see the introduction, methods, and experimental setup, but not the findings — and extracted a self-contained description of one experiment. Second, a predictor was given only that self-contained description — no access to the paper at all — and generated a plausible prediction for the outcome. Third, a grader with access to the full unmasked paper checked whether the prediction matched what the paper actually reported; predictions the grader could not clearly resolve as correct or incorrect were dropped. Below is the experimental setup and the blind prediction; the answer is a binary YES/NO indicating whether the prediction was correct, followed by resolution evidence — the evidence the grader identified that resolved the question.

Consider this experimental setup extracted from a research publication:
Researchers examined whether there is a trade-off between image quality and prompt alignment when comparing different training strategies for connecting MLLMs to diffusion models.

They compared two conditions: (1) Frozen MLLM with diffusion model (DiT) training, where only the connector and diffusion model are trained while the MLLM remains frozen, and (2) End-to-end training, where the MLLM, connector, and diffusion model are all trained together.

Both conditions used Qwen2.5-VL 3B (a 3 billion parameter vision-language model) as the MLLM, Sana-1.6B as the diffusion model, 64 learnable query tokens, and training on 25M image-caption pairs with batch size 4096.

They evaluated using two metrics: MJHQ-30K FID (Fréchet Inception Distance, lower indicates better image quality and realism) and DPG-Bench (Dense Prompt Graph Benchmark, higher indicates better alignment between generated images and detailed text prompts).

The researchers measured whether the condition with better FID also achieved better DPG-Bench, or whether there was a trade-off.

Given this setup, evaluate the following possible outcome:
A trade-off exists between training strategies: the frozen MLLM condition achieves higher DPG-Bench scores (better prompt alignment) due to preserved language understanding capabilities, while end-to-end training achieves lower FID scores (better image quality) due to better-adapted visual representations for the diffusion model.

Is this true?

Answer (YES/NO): NO